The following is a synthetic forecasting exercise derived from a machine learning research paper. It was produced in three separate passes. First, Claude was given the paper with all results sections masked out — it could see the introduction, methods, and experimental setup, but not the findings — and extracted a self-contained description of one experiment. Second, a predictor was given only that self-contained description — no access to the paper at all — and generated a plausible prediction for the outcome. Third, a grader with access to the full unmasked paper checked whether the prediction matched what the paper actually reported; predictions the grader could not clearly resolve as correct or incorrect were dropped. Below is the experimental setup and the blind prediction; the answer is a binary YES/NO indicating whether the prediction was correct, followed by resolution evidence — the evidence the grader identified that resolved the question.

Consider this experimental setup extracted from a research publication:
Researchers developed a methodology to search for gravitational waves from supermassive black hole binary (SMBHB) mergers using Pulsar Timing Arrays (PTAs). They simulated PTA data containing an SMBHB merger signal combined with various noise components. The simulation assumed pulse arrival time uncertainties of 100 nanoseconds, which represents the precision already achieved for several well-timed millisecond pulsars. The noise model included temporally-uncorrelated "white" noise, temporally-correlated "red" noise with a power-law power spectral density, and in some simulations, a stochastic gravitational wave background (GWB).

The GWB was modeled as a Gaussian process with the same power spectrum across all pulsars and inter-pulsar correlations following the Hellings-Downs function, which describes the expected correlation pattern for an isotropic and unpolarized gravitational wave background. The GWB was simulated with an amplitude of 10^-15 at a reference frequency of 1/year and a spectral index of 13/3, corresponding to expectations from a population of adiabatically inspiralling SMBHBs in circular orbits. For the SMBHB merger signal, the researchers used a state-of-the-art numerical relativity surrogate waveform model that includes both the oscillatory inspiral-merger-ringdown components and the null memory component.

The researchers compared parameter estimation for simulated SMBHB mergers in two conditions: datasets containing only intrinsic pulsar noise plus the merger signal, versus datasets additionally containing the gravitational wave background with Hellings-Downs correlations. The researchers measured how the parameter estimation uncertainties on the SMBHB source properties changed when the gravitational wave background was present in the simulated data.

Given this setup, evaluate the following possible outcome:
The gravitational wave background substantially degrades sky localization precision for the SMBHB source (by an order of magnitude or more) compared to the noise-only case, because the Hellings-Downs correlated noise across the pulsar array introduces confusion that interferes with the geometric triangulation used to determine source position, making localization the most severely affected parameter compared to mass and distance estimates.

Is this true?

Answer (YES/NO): NO